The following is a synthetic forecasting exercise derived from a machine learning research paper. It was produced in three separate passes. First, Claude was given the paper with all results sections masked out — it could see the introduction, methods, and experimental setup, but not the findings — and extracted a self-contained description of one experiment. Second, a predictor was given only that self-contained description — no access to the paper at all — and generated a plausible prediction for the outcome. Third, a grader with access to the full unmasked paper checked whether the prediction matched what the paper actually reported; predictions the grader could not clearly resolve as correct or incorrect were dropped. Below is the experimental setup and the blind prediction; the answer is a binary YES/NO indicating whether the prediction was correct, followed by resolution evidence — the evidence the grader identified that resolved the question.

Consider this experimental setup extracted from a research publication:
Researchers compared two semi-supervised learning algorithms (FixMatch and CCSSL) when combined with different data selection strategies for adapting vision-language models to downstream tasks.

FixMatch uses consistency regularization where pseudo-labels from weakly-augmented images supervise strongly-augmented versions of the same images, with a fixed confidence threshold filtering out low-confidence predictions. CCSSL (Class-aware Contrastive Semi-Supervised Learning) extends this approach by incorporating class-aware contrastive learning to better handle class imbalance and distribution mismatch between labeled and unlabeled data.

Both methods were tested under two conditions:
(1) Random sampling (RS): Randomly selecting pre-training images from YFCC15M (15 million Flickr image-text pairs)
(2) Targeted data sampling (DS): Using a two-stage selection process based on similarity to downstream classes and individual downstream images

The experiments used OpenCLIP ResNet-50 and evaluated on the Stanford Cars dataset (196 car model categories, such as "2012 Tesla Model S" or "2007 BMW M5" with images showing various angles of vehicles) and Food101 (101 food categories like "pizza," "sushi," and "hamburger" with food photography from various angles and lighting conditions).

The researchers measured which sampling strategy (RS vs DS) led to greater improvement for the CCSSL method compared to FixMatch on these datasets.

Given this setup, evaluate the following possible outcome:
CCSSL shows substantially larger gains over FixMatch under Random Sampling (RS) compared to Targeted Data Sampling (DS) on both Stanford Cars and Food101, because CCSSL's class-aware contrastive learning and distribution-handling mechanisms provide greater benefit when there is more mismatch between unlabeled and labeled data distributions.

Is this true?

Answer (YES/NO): NO